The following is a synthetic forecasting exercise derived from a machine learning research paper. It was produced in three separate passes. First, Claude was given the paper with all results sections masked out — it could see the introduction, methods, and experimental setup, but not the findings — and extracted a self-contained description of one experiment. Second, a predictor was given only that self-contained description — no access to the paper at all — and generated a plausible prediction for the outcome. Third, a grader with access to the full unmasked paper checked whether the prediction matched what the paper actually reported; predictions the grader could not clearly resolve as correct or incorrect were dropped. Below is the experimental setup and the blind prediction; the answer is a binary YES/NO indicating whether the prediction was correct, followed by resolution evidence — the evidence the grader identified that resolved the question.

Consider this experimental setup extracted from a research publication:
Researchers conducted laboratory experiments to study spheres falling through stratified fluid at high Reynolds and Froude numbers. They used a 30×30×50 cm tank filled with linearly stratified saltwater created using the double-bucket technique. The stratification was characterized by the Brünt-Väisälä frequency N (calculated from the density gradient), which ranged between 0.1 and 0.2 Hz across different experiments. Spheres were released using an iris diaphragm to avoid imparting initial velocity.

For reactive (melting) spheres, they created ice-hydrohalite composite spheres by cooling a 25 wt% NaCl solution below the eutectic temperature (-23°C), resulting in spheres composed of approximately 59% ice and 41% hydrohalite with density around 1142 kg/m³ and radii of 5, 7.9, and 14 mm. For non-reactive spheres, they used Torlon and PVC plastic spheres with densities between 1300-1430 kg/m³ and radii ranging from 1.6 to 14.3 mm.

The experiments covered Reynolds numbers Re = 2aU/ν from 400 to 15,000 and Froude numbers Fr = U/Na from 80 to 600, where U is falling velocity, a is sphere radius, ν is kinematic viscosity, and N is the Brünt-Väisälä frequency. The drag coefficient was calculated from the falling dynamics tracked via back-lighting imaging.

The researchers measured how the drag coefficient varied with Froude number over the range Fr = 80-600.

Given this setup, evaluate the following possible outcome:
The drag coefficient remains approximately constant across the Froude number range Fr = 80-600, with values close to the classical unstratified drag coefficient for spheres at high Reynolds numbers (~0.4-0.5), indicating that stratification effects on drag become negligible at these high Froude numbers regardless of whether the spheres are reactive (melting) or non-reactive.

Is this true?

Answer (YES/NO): NO